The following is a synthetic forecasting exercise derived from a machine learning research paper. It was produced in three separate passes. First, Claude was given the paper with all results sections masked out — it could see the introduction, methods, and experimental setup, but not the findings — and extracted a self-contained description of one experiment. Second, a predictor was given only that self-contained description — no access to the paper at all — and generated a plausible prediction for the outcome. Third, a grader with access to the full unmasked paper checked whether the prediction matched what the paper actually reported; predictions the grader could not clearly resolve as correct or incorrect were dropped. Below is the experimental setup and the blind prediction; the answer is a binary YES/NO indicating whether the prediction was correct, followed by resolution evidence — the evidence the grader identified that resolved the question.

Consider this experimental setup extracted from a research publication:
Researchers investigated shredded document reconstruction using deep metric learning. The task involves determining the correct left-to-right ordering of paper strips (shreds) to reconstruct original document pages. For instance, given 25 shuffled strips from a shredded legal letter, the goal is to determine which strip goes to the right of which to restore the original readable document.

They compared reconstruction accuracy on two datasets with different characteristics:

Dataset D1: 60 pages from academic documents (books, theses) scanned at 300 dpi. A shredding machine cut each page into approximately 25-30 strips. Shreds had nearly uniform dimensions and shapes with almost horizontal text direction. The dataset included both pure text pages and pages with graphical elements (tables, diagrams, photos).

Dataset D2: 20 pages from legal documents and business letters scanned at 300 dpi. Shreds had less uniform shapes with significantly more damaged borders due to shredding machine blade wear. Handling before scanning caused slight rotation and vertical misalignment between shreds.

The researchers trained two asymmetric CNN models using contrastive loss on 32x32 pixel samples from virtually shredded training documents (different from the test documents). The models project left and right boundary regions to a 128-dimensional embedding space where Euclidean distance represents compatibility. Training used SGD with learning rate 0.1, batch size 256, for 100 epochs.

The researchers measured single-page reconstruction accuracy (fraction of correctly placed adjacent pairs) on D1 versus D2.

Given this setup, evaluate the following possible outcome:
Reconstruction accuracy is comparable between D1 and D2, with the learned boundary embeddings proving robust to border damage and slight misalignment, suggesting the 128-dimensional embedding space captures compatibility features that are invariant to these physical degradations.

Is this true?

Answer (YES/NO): YES